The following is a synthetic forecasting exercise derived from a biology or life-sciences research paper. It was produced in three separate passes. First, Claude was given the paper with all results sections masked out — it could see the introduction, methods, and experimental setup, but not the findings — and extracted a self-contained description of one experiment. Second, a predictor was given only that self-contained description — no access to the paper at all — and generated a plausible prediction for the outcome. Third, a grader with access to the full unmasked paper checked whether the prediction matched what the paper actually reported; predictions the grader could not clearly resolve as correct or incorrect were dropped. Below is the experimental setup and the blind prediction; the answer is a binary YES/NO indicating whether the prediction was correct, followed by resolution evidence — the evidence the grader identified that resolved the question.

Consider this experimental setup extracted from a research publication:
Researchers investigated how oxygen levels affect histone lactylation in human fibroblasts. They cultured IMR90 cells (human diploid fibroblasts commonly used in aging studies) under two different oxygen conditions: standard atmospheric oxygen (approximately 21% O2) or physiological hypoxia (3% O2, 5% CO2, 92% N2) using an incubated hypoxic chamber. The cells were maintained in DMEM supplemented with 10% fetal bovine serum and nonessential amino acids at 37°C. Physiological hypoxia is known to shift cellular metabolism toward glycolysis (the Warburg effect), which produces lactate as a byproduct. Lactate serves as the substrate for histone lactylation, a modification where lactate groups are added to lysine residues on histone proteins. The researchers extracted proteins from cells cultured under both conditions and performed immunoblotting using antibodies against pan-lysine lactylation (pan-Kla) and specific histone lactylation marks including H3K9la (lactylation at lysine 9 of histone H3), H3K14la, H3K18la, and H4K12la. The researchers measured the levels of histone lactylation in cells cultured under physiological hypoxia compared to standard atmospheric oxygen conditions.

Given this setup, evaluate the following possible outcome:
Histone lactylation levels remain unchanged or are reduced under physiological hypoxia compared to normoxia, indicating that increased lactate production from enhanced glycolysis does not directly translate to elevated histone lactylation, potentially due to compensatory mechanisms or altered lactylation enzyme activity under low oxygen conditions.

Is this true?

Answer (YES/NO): NO